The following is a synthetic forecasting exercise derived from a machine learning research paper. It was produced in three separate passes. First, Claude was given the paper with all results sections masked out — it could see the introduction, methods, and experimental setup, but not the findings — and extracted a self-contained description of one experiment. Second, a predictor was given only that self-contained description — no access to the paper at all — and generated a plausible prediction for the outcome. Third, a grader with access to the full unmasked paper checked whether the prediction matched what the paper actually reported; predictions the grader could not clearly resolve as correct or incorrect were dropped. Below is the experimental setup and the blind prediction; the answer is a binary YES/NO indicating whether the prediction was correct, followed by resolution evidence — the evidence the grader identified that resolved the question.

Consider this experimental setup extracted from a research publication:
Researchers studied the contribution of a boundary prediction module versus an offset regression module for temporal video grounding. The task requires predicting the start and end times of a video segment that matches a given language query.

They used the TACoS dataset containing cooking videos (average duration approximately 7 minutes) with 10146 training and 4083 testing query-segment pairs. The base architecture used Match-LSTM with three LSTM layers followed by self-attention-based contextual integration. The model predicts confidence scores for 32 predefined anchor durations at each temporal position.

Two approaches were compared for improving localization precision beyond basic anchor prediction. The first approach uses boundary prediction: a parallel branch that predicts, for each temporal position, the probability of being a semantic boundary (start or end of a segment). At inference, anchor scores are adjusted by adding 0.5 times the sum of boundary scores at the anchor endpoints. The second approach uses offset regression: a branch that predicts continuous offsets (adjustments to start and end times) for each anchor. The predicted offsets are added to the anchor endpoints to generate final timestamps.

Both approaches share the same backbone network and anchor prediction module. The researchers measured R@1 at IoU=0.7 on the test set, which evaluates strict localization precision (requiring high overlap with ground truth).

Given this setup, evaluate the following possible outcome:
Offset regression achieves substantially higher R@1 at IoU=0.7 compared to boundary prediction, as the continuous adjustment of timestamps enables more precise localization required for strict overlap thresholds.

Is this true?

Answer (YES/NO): NO